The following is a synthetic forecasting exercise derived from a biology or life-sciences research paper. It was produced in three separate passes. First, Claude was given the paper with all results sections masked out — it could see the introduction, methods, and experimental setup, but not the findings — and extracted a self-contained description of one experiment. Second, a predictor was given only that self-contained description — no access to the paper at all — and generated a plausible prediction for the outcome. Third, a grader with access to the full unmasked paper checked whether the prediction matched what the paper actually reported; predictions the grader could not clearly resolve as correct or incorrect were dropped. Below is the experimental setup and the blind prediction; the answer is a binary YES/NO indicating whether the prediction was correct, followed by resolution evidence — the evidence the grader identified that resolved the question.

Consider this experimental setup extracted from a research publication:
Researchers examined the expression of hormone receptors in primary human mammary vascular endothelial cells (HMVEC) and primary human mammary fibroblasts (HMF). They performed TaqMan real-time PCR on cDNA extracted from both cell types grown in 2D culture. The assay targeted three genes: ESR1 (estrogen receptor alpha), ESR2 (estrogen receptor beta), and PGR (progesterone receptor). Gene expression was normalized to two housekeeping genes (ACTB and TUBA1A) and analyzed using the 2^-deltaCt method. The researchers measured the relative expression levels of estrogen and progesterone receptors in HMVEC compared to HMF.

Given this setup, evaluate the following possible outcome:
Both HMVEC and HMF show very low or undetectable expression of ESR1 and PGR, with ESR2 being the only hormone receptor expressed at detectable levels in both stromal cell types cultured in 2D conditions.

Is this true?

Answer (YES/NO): NO